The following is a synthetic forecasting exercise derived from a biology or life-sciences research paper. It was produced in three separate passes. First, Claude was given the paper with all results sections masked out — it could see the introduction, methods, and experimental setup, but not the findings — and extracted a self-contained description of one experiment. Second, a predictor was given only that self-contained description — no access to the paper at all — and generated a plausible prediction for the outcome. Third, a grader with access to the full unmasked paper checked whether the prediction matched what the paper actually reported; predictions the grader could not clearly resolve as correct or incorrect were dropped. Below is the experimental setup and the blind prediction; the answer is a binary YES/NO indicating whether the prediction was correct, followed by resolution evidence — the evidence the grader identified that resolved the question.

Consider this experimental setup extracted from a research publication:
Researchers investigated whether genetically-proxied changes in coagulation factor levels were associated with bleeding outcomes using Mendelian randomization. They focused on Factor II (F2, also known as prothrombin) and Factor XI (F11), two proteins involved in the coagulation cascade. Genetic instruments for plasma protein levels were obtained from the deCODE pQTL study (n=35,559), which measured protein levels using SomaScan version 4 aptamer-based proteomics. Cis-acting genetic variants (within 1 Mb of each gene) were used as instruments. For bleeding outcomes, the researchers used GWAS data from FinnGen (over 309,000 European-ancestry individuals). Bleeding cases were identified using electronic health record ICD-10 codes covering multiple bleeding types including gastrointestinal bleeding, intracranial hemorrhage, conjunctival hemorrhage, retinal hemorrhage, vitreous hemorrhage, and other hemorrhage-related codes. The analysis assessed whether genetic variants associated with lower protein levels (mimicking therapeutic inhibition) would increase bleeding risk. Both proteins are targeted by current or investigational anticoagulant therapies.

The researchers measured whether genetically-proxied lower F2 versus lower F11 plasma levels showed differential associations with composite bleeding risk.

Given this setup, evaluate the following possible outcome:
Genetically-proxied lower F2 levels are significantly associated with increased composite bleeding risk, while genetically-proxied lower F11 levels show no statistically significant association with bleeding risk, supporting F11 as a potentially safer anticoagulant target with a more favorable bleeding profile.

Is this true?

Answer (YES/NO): NO